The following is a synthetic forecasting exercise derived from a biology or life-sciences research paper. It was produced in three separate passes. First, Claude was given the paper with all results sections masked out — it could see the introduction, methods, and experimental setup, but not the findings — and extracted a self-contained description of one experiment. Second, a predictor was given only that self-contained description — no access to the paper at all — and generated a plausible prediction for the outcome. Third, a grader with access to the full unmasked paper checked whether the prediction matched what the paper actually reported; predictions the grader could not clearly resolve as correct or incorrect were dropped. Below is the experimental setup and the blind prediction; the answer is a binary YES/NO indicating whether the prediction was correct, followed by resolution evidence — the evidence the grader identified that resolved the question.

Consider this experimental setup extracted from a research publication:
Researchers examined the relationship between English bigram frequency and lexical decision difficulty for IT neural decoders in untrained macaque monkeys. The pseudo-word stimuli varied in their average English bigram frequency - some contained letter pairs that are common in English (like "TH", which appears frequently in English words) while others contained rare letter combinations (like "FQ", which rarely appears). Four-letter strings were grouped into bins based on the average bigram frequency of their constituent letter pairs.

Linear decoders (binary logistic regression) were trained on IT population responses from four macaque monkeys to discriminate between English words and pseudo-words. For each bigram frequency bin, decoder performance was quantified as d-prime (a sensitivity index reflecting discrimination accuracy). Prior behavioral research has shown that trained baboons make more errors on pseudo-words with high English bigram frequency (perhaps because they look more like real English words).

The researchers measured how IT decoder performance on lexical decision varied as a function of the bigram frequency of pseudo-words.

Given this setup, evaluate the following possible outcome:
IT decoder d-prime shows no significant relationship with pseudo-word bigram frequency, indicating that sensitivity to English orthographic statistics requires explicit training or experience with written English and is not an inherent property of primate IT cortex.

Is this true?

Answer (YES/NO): NO